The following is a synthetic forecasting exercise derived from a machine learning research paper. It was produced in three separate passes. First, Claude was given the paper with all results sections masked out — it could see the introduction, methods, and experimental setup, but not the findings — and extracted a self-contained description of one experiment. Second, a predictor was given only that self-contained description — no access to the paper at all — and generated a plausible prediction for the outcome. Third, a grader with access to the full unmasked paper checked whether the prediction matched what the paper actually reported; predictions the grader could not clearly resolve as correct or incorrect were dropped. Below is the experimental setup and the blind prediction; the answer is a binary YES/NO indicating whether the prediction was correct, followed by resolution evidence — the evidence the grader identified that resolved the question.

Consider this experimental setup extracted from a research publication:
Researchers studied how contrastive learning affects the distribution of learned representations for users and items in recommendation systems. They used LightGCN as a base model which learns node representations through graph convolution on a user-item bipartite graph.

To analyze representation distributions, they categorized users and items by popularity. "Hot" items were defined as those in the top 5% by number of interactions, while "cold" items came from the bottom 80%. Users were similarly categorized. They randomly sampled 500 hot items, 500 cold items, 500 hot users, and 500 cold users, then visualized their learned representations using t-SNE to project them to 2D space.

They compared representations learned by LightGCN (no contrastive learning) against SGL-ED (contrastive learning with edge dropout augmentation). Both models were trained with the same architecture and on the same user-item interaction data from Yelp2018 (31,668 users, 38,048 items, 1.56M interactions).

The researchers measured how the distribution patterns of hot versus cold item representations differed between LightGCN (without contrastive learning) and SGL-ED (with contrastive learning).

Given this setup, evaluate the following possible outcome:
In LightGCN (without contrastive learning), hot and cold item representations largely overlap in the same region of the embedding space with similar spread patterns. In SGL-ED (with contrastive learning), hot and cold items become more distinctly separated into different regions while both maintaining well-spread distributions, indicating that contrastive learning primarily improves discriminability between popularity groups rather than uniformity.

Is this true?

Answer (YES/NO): NO